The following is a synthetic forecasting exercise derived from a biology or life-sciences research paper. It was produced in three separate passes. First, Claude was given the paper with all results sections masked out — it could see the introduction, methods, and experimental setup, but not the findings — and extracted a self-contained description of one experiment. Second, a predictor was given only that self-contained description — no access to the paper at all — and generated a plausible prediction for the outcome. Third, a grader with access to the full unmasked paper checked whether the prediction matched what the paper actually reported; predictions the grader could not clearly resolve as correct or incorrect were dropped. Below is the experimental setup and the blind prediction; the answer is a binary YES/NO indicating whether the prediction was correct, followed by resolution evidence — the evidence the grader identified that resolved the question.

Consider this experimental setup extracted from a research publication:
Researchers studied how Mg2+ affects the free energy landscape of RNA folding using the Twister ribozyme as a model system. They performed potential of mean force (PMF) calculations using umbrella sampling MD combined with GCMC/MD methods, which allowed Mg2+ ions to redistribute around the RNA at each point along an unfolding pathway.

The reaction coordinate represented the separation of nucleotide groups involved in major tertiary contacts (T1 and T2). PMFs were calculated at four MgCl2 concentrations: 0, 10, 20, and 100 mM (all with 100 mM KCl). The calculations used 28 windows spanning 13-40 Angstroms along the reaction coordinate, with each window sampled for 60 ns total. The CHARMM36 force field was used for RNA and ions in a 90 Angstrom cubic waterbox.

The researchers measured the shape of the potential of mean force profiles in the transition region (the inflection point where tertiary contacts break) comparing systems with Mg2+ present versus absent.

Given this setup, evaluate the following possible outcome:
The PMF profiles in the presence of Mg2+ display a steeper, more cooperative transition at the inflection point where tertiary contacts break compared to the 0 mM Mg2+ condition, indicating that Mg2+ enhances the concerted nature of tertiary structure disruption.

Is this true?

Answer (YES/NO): NO